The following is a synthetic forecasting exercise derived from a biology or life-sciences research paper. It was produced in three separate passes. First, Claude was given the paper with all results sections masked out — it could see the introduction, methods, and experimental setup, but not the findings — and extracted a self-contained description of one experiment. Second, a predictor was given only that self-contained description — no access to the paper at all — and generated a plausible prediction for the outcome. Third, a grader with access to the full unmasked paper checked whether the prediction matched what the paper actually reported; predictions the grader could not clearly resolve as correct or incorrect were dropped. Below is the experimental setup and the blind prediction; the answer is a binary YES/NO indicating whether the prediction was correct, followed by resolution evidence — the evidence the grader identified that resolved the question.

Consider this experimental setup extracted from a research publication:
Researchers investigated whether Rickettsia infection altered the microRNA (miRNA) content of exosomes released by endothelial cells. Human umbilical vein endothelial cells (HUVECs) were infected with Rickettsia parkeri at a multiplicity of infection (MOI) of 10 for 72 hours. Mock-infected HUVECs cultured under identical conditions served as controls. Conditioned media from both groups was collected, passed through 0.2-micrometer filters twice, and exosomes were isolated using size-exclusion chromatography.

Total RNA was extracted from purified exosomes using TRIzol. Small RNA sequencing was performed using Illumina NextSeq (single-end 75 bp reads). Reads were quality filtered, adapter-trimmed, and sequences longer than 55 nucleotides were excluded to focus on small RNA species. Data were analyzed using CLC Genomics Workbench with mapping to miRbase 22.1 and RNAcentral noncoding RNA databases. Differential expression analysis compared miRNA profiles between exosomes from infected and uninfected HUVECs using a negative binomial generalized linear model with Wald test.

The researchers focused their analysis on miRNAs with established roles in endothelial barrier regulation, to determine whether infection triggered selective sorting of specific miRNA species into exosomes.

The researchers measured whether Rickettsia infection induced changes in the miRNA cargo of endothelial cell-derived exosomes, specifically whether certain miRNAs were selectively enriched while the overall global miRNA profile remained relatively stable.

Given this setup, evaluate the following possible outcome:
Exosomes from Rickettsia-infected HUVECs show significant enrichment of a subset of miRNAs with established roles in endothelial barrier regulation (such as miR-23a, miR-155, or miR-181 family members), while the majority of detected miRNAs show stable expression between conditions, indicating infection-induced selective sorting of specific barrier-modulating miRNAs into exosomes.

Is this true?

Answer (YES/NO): YES